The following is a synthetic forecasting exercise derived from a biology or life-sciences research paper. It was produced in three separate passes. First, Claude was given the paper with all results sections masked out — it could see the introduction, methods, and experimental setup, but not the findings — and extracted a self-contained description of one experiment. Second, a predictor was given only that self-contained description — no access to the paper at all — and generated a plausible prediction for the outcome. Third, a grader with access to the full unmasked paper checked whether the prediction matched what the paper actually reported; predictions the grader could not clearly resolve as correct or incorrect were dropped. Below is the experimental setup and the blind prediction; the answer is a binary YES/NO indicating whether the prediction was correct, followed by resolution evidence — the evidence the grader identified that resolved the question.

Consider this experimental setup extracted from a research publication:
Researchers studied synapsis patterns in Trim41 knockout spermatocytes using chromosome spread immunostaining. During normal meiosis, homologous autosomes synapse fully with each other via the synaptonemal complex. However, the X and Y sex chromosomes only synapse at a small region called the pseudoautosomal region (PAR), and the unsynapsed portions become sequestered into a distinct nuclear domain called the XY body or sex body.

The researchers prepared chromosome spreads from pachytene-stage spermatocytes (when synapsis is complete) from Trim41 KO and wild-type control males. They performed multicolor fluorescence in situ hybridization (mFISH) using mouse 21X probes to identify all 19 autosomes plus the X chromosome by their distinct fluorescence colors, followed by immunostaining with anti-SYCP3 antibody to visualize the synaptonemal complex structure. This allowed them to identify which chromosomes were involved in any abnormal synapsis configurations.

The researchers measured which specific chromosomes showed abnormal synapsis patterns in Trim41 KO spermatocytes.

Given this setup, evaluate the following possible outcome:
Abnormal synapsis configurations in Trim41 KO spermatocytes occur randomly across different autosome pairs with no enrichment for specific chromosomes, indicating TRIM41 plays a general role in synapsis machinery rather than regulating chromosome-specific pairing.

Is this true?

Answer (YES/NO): NO